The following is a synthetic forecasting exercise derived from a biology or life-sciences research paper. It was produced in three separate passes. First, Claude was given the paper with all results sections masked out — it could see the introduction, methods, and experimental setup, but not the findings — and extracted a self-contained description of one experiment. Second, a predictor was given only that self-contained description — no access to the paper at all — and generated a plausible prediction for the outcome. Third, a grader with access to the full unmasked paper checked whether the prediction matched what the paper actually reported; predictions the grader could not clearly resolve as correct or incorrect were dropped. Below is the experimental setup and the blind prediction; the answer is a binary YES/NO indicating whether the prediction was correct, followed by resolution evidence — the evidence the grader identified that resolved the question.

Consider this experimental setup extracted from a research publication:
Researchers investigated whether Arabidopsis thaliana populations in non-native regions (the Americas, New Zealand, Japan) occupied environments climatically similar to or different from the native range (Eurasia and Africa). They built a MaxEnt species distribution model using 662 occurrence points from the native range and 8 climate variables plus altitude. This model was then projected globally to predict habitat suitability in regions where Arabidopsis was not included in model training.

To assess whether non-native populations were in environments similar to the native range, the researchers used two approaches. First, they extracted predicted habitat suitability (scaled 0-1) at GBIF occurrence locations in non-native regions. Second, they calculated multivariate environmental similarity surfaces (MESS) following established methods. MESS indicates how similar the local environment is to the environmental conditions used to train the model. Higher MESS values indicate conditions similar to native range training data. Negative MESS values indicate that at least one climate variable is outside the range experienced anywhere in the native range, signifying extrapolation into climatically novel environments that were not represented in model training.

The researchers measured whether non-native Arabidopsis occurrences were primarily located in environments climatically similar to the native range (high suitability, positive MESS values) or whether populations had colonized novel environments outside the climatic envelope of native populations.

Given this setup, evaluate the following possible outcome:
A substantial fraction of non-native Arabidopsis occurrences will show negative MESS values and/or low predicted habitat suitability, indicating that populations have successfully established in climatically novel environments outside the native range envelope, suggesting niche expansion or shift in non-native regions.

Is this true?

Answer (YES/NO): YES